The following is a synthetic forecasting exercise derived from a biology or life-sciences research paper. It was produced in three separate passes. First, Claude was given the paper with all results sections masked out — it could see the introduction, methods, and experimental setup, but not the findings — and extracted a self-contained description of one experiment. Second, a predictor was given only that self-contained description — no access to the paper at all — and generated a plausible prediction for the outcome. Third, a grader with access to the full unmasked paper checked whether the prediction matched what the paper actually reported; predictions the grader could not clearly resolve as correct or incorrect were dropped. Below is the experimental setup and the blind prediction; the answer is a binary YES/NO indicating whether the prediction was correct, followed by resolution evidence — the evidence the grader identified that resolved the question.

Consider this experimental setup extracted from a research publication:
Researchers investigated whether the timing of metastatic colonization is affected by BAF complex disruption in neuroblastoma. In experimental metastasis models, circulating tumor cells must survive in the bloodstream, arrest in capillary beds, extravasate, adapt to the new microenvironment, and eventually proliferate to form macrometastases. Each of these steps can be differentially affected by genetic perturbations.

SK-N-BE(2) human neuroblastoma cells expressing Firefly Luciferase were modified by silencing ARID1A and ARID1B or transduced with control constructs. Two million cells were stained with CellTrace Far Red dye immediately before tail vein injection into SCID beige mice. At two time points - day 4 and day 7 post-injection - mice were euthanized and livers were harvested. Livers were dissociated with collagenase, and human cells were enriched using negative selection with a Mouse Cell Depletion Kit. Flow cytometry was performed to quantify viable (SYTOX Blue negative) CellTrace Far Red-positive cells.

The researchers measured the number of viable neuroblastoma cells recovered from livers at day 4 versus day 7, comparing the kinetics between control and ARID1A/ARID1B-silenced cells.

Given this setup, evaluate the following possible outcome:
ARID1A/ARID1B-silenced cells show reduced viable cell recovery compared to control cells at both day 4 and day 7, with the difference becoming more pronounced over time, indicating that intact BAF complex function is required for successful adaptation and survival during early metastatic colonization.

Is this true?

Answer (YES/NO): YES